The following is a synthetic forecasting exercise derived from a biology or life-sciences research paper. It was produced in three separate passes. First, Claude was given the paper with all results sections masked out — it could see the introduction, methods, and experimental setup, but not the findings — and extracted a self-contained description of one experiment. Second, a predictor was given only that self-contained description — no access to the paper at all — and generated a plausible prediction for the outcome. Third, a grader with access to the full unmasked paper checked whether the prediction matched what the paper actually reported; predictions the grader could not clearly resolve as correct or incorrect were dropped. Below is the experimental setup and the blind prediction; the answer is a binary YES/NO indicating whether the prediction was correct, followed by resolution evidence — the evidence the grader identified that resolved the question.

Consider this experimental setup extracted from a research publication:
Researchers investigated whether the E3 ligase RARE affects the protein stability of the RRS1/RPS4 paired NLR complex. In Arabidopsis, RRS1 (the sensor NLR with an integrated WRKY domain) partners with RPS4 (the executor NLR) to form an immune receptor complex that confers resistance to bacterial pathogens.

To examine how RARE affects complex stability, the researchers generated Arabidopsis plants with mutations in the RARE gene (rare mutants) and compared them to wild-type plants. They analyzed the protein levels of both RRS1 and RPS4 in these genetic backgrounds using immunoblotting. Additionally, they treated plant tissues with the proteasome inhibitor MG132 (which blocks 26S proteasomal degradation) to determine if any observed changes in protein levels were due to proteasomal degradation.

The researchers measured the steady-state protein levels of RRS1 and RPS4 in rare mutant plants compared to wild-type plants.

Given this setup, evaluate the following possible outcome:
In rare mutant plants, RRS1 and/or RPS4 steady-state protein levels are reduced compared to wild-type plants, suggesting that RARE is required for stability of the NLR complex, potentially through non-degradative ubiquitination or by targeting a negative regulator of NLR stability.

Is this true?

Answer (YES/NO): NO